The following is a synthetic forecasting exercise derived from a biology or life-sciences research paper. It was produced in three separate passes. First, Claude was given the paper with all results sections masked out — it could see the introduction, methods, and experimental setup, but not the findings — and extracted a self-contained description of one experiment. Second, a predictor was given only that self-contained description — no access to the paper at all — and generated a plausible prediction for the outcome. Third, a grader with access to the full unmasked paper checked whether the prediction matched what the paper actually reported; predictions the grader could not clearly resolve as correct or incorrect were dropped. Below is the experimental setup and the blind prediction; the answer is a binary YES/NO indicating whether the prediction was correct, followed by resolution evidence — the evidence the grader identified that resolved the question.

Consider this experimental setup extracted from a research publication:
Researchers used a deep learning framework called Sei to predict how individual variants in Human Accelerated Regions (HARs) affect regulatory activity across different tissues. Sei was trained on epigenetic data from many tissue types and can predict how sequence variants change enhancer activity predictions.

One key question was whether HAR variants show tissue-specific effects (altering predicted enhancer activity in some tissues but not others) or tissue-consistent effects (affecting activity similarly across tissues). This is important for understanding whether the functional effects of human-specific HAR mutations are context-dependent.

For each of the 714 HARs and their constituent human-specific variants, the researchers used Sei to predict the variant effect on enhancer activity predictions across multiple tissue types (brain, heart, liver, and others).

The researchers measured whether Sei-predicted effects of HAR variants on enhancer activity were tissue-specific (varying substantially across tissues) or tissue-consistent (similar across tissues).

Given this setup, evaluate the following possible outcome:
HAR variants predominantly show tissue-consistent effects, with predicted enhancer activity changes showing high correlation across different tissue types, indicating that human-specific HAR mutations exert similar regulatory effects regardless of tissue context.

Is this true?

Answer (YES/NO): YES